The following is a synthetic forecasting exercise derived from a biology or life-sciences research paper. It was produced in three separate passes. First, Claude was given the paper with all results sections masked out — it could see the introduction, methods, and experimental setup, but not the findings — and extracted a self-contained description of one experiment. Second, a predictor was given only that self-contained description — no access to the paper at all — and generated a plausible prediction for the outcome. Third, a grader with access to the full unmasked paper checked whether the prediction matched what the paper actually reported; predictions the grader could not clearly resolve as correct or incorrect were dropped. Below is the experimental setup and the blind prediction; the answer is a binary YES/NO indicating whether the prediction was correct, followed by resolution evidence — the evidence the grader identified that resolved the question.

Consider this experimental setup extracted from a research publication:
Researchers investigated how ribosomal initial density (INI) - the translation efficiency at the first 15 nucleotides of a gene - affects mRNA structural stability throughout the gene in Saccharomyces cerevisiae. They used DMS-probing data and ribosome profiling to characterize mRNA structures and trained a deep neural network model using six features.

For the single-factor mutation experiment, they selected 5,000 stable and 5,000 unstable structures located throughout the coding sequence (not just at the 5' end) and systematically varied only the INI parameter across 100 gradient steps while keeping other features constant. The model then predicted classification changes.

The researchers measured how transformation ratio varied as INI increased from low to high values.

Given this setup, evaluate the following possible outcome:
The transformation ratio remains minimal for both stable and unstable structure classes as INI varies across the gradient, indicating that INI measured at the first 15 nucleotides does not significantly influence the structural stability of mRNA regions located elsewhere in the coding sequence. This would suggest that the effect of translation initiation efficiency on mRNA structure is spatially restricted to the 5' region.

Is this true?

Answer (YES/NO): NO